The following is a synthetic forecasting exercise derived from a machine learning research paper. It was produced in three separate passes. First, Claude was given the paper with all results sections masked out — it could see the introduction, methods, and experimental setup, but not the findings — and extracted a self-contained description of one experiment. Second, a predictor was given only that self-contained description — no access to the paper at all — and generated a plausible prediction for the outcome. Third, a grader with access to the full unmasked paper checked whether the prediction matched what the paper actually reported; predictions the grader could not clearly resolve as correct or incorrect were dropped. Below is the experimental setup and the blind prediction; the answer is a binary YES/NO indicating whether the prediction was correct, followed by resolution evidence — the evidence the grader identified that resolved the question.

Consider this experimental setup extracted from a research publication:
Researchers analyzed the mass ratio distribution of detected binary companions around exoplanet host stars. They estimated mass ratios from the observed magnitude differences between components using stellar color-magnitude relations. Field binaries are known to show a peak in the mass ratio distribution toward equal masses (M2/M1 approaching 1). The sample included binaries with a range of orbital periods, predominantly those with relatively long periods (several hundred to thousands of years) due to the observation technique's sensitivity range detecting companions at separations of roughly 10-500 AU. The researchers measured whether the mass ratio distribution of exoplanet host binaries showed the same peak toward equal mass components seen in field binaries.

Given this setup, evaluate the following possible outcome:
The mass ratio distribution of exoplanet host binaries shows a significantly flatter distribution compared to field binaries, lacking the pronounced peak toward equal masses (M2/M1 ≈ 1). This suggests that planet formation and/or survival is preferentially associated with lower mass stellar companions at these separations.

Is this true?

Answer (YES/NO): NO